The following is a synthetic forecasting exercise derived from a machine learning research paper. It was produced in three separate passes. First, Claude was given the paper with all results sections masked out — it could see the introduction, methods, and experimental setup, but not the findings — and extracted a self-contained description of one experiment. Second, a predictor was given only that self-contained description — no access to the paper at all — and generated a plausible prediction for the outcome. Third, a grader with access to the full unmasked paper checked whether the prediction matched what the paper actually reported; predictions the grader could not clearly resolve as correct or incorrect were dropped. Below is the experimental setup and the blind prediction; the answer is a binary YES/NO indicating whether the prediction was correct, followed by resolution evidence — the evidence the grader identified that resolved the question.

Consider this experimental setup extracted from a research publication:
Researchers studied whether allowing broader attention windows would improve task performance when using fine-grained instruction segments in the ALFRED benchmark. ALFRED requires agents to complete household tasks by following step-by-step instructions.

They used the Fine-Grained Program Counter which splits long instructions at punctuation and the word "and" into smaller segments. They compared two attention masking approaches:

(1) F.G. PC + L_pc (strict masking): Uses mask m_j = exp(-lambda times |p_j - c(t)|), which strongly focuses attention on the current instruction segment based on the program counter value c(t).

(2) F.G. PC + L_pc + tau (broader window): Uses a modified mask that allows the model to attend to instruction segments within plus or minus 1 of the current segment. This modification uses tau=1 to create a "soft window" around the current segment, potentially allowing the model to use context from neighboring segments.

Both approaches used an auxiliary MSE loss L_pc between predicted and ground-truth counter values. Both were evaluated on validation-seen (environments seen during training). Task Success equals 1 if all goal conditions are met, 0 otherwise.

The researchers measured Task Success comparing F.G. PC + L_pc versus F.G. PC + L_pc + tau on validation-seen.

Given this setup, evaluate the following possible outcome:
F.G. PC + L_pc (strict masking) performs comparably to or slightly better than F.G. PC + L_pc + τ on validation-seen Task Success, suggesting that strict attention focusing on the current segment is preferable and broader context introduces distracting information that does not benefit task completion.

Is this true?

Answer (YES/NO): YES